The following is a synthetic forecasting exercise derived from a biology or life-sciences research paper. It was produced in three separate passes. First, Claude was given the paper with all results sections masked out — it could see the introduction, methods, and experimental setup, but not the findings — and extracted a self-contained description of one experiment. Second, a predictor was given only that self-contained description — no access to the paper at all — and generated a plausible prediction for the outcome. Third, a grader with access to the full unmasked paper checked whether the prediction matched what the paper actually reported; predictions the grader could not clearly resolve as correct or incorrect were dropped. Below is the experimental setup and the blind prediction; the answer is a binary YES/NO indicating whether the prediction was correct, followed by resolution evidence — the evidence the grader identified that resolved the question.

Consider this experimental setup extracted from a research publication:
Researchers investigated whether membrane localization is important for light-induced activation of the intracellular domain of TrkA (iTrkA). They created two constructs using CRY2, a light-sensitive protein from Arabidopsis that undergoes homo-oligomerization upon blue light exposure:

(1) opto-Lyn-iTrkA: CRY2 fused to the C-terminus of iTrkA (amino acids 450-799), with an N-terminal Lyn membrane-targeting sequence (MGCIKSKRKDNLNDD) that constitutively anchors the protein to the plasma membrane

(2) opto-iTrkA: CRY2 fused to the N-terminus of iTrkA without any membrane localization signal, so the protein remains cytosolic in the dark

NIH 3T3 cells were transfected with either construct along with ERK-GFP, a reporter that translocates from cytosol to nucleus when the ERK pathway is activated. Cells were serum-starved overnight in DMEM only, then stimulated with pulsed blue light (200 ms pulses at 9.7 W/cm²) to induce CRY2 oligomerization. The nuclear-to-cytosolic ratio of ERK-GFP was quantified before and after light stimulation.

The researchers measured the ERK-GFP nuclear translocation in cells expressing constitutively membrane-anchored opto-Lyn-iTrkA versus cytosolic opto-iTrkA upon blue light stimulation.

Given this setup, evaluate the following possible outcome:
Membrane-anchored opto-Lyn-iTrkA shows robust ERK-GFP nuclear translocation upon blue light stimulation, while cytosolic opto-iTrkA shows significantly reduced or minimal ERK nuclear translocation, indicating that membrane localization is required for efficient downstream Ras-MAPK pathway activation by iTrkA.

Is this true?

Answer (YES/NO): NO